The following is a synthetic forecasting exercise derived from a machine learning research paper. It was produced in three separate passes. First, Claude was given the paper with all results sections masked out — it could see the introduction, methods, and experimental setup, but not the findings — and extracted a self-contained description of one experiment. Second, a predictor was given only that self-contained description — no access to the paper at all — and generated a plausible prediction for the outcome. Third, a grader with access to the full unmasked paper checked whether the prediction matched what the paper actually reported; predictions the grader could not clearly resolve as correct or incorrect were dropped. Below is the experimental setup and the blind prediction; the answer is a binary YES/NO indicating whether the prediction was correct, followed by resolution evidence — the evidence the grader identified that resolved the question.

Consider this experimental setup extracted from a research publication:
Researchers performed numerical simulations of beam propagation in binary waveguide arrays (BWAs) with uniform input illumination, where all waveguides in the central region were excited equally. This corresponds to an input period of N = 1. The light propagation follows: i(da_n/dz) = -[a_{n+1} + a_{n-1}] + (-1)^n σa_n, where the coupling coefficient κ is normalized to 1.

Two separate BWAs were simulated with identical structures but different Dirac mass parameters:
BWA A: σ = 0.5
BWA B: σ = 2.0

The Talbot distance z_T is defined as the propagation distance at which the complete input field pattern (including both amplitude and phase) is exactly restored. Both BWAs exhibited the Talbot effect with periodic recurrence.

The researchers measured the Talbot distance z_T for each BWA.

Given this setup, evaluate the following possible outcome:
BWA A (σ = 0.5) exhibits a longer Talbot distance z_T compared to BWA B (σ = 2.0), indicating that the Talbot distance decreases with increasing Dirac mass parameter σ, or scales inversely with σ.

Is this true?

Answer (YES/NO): YES